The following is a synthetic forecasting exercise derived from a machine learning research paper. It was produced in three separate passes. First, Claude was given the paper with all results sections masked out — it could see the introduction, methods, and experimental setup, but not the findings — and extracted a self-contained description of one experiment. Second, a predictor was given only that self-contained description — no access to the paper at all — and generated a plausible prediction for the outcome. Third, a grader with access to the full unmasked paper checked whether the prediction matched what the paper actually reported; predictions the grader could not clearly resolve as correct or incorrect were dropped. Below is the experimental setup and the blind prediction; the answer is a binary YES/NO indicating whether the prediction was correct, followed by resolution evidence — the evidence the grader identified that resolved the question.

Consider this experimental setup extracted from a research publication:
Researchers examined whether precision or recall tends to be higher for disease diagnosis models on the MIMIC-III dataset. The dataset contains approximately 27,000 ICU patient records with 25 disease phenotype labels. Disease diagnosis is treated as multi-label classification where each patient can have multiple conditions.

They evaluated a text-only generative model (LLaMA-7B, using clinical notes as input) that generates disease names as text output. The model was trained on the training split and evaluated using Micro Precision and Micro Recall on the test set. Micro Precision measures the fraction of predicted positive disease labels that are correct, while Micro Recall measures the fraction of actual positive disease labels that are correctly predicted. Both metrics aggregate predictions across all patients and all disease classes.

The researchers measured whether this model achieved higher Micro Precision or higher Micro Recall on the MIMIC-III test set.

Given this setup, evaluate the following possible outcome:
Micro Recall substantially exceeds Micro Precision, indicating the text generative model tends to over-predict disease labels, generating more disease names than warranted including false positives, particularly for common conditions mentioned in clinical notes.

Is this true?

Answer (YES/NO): YES